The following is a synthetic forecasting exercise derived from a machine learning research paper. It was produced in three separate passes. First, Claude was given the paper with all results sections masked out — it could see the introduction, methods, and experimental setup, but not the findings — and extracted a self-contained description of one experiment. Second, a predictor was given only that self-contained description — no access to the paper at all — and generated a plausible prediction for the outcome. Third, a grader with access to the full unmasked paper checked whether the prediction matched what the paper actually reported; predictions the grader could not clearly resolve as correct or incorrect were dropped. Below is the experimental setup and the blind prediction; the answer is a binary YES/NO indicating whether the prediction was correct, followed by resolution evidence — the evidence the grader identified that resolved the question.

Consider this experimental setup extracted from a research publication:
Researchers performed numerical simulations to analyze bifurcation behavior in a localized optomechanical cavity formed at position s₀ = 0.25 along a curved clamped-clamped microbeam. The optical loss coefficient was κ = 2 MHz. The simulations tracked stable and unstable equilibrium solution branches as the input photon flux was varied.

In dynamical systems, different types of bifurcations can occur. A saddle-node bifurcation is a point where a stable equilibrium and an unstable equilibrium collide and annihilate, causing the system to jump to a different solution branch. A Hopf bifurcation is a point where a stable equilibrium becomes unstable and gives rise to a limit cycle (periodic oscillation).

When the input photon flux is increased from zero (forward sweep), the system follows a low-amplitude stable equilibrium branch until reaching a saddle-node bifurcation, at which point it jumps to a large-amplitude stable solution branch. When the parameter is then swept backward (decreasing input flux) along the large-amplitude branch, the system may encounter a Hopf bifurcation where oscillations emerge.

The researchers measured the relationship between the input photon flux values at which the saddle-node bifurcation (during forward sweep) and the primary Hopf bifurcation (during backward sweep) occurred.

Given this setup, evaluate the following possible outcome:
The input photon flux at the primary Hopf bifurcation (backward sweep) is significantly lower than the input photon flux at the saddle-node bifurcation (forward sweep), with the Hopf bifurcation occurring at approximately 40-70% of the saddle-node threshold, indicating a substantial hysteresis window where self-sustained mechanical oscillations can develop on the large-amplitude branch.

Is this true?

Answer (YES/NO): YES